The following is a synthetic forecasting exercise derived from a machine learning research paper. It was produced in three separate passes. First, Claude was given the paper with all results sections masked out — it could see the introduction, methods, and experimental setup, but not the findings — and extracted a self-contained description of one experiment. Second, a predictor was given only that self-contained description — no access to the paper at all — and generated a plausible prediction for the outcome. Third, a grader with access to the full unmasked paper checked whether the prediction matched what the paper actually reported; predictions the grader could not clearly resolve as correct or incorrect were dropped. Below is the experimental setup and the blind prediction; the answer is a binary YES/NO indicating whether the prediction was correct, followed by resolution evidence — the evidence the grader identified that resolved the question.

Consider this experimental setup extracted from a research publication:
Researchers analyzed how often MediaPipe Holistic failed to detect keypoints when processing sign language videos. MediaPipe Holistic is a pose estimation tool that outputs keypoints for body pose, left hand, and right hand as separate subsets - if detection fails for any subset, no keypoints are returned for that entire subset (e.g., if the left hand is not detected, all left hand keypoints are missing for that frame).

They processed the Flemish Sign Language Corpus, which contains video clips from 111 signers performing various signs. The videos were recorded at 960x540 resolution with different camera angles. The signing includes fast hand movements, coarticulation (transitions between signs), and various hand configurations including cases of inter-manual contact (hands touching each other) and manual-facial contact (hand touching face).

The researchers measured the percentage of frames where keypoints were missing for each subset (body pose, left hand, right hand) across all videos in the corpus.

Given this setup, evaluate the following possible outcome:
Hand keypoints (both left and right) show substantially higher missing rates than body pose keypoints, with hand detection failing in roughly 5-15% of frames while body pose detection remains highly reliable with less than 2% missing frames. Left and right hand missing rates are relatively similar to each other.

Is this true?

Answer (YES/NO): YES